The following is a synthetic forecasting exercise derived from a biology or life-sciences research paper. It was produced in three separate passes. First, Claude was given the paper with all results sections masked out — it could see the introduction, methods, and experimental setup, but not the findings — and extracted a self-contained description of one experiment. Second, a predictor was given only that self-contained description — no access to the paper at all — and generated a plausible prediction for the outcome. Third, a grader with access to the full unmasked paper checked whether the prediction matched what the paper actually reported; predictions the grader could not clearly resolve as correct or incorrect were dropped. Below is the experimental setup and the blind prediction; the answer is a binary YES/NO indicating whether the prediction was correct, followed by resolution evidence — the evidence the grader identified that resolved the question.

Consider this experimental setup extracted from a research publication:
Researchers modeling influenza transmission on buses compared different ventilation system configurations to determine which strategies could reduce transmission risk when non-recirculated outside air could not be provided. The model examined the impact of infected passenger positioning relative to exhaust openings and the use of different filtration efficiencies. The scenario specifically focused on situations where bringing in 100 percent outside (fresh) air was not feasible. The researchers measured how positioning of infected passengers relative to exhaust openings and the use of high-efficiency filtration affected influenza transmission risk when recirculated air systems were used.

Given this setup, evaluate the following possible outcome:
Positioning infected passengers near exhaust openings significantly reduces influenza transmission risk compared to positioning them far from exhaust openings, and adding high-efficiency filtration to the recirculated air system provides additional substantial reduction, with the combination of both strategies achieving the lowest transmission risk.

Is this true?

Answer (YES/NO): NO